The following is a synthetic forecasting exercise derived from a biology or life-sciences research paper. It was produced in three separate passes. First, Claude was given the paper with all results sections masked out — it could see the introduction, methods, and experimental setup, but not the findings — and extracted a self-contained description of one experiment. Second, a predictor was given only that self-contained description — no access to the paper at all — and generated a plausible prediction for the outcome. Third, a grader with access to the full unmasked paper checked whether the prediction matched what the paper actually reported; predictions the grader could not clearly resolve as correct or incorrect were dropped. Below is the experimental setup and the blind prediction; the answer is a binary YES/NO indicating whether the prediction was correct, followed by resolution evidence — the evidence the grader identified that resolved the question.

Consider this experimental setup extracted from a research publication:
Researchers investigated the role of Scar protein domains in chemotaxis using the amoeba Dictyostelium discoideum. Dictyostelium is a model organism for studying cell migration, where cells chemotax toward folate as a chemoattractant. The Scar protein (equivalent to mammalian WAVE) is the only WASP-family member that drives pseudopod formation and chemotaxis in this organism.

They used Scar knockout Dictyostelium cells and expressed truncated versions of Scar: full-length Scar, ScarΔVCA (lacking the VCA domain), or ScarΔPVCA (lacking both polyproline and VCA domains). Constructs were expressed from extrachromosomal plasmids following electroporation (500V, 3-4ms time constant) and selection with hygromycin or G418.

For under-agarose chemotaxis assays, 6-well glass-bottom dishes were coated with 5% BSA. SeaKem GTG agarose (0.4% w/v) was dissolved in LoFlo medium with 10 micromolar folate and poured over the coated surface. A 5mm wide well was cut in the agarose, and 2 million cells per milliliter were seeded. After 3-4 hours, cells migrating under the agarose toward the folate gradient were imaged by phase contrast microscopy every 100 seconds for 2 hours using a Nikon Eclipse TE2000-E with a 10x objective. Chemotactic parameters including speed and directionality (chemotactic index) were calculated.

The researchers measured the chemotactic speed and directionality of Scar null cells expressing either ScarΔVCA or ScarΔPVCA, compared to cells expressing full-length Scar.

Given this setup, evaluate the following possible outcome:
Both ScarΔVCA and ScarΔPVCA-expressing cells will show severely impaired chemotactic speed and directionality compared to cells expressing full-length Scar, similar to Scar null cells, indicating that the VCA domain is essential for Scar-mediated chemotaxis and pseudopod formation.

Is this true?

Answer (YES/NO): NO